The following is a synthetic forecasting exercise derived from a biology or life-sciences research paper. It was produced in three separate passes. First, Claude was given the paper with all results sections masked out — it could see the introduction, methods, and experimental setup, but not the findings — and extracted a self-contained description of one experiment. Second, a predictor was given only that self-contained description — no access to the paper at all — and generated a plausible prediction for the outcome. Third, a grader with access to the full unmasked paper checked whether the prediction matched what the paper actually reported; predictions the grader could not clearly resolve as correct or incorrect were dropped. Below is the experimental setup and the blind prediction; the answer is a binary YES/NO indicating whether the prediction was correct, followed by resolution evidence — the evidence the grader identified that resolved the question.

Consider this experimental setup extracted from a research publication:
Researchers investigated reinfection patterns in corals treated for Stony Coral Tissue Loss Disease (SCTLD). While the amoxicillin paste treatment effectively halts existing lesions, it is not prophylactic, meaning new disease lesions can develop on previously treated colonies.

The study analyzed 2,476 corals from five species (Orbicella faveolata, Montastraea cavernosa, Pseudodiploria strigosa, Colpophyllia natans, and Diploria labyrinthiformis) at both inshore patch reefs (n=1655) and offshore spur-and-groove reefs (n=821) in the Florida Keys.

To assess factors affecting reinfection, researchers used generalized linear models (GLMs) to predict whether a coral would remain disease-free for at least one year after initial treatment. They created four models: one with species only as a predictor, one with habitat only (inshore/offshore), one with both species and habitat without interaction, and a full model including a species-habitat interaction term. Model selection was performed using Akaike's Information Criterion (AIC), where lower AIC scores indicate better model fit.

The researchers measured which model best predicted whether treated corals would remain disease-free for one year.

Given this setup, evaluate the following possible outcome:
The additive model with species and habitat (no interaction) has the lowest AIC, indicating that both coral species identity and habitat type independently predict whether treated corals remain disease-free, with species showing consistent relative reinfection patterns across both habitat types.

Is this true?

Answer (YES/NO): YES